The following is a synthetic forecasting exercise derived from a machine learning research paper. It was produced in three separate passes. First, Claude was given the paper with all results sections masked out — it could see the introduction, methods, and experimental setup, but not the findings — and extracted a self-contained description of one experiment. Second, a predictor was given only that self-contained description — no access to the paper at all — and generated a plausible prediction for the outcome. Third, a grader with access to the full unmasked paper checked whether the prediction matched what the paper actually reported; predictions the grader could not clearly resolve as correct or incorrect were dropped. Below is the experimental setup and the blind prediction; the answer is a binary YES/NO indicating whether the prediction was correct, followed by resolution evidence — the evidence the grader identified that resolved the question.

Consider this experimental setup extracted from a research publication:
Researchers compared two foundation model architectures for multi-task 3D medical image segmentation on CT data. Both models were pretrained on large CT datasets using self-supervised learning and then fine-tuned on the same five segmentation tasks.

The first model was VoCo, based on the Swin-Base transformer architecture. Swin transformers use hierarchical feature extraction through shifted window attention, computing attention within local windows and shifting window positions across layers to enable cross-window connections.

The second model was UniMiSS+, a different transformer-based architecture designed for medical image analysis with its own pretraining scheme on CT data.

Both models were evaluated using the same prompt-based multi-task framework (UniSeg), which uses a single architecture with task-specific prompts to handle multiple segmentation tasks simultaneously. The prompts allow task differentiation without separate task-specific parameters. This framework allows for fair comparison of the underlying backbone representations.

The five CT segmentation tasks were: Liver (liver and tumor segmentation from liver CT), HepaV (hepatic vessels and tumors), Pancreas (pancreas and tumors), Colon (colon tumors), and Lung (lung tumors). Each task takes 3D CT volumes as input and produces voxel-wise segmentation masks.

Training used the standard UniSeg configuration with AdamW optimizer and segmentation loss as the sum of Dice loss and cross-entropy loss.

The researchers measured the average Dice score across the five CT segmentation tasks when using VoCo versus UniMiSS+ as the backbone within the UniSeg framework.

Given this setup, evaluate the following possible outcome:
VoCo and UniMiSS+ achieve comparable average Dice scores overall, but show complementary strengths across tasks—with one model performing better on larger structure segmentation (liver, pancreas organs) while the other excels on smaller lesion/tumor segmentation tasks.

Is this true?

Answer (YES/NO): NO